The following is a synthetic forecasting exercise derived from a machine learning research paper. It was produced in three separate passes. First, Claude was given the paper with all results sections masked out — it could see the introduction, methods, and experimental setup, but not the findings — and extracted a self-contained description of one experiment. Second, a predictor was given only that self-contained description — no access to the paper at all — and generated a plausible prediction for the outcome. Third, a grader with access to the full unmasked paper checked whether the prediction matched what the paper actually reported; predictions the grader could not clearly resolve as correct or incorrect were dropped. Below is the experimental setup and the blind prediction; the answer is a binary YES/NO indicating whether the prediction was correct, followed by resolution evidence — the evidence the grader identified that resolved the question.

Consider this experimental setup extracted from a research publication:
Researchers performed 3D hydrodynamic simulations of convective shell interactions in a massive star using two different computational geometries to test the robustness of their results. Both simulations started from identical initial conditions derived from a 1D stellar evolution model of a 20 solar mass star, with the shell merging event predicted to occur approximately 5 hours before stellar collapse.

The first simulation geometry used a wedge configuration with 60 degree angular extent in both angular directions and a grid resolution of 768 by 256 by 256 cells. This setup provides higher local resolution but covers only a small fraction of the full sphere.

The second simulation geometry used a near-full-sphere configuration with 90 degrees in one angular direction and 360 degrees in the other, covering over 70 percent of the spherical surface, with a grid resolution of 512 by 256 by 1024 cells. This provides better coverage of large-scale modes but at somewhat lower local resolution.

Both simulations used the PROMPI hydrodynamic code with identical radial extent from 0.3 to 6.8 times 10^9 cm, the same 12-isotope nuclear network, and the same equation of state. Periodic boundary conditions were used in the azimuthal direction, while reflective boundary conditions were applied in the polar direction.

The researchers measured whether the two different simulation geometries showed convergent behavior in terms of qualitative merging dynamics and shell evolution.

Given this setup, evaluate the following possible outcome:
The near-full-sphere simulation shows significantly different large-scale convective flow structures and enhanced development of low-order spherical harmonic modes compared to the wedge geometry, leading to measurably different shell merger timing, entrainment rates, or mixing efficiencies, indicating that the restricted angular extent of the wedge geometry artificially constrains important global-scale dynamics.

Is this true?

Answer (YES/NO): NO